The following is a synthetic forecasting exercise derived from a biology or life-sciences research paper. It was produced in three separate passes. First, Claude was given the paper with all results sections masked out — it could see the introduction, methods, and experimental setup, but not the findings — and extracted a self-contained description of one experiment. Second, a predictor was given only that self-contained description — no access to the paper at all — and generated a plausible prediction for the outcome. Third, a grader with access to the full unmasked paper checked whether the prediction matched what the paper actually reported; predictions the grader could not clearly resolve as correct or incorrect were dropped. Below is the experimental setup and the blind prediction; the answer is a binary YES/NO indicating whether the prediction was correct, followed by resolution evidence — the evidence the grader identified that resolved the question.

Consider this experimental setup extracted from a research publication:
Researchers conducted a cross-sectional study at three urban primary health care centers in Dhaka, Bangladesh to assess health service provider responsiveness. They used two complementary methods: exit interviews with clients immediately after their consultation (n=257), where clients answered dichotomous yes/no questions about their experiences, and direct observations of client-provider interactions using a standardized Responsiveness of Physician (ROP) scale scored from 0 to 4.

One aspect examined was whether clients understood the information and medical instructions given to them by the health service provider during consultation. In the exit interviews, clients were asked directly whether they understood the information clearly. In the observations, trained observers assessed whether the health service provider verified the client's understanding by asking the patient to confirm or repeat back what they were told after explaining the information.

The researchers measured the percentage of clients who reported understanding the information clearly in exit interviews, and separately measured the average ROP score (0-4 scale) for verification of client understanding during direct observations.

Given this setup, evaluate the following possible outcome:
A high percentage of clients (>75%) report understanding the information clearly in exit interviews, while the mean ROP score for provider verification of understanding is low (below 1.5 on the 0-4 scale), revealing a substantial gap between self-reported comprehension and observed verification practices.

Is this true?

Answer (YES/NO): NO